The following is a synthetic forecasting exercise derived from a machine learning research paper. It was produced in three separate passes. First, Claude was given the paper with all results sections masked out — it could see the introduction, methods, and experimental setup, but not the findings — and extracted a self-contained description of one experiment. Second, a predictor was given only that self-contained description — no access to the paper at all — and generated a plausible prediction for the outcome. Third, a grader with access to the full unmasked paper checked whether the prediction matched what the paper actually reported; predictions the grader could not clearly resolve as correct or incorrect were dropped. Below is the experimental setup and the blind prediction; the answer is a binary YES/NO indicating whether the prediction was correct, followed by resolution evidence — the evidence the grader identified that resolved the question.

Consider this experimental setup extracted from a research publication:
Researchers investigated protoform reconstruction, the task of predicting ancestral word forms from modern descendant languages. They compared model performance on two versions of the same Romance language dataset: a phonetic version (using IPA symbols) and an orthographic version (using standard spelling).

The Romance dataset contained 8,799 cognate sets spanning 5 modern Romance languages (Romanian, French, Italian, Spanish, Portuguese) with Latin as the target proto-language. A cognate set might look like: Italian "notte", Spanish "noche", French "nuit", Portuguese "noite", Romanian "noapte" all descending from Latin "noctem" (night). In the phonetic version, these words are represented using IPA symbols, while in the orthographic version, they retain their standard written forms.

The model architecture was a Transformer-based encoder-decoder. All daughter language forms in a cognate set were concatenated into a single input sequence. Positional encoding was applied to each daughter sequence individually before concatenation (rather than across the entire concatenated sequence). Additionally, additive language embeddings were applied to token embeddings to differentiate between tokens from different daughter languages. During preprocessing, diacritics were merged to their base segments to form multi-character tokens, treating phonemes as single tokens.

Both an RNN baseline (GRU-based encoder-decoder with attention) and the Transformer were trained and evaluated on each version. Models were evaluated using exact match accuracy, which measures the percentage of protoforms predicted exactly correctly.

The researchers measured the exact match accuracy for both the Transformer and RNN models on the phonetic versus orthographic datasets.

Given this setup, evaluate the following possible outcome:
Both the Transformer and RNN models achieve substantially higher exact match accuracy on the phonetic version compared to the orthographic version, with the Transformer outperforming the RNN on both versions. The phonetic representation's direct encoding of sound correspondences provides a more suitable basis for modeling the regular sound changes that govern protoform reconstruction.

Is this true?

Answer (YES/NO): NO